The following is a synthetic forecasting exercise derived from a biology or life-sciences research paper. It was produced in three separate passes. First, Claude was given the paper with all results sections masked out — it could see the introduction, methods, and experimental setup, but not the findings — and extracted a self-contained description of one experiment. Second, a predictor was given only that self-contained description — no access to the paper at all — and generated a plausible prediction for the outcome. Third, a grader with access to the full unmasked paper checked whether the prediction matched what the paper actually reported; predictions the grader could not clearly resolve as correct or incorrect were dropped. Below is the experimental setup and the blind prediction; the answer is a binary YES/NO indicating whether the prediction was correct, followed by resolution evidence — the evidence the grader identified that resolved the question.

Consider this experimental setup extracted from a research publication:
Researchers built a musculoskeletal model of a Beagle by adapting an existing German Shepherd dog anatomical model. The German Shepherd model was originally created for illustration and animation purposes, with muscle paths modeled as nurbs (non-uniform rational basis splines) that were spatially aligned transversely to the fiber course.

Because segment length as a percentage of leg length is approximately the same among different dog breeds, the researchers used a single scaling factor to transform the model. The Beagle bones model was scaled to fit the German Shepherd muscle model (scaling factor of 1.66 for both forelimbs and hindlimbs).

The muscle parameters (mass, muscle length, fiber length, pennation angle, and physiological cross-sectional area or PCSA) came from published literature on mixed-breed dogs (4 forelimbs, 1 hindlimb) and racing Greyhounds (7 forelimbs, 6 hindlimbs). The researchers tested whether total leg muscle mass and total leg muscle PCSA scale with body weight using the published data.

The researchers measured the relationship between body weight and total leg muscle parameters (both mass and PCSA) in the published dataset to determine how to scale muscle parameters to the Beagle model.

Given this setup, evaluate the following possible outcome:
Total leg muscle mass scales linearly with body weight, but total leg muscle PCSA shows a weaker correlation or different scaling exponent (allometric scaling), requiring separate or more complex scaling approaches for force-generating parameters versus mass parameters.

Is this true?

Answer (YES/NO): NO